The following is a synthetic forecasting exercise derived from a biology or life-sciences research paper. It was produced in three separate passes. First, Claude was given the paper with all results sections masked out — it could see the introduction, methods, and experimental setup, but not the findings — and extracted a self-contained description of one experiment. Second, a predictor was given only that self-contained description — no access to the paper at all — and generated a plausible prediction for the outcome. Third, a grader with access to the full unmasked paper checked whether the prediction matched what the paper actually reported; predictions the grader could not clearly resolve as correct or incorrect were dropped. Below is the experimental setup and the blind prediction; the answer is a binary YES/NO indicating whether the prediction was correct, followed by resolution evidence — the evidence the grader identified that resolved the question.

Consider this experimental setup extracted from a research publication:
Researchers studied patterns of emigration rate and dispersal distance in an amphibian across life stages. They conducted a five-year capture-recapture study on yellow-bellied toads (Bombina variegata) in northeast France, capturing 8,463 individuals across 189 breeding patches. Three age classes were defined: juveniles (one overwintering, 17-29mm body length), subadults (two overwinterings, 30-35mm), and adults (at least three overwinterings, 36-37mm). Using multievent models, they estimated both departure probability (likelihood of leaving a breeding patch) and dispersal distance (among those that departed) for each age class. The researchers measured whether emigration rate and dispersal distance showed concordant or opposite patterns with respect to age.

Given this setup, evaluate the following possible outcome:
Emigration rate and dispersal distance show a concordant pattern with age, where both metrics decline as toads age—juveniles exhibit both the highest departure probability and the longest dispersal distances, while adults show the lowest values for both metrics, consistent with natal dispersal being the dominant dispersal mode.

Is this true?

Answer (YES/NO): NO